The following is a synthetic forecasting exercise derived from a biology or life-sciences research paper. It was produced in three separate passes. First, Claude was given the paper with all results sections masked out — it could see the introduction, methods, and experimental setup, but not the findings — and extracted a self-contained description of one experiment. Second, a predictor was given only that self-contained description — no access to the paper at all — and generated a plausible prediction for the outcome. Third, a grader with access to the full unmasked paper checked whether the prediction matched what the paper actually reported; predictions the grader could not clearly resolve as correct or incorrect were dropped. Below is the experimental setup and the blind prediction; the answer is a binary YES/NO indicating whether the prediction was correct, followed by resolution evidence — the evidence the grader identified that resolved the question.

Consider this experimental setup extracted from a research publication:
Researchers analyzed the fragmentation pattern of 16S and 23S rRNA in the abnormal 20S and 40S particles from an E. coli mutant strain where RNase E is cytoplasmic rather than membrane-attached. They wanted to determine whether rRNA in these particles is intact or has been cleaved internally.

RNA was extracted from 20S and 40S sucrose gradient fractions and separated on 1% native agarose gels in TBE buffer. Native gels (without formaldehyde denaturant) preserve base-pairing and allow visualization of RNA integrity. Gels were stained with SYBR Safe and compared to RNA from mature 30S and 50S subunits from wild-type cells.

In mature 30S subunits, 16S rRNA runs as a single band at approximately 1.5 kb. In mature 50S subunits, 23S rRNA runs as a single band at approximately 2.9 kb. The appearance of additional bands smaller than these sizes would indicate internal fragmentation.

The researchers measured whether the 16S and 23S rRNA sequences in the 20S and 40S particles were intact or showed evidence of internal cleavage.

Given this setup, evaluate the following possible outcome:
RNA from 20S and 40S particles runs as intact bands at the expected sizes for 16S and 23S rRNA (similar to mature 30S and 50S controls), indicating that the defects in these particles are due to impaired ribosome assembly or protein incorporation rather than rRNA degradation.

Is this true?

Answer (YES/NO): NO